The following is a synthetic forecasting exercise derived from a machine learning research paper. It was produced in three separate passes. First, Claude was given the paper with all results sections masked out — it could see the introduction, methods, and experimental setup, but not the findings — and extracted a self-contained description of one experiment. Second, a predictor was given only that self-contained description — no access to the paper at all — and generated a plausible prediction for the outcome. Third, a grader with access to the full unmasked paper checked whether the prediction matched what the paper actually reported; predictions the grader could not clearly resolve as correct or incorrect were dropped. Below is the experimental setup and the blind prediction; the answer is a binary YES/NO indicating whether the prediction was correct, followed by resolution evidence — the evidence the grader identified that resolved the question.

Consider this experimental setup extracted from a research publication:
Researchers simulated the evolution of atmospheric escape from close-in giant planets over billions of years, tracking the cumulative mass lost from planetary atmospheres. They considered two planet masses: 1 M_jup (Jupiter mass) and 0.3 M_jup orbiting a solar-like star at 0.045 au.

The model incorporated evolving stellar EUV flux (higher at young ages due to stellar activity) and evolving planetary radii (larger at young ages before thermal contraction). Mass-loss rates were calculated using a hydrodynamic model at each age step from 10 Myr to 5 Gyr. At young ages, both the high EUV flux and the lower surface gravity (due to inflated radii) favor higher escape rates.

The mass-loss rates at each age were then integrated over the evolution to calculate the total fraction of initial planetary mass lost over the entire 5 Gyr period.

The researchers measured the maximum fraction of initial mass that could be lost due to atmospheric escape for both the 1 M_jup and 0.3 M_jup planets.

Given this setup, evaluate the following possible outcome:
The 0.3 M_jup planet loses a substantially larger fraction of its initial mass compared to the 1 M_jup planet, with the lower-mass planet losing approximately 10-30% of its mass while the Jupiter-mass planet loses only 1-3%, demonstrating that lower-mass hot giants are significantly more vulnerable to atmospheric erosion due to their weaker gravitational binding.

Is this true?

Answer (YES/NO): NO